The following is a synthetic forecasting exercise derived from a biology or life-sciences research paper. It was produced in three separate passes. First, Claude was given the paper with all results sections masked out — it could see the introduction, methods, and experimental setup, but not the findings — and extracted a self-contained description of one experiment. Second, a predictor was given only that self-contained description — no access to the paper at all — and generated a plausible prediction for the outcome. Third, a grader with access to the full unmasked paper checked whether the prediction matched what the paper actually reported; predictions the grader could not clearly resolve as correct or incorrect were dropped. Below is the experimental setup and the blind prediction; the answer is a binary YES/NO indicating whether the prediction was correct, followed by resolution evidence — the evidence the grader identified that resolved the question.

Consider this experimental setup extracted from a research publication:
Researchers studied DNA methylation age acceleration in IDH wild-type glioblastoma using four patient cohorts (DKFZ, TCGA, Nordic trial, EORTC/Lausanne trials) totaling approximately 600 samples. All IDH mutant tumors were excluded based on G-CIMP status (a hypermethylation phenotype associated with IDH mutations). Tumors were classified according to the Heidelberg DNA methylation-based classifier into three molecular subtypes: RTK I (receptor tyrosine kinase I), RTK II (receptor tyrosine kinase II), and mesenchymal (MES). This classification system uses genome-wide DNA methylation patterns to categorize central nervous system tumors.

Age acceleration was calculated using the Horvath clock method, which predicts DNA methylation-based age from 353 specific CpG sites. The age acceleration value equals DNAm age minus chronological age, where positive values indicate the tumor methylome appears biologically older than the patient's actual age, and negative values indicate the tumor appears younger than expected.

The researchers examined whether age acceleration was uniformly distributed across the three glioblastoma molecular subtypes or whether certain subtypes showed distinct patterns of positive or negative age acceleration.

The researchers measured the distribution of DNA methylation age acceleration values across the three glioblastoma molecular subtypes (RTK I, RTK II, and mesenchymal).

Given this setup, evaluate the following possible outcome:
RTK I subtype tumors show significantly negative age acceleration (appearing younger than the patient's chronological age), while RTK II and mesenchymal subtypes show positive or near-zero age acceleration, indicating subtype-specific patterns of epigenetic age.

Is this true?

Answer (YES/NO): NO